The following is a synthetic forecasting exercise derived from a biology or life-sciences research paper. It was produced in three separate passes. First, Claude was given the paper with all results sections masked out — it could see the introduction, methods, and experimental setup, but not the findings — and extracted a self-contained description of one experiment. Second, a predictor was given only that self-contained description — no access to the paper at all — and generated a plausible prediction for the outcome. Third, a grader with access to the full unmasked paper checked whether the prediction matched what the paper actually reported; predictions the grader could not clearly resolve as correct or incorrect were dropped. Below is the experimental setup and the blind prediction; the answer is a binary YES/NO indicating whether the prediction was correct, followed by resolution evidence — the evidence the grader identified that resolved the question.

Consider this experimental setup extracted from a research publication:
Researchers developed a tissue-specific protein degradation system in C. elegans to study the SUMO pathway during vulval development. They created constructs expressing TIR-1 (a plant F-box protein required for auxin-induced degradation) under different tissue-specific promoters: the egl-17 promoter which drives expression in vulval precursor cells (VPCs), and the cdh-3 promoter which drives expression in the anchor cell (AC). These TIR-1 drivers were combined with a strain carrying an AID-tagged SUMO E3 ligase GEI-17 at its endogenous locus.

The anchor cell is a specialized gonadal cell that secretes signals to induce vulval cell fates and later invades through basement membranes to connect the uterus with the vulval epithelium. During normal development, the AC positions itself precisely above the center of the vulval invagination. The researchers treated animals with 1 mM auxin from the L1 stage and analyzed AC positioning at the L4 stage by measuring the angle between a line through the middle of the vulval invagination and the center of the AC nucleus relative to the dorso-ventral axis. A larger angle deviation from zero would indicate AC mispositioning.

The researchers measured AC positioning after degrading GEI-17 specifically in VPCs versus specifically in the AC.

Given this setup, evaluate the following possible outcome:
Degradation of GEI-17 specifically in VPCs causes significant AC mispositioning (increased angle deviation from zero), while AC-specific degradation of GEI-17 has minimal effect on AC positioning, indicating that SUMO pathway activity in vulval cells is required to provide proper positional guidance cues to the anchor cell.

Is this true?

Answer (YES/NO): NO